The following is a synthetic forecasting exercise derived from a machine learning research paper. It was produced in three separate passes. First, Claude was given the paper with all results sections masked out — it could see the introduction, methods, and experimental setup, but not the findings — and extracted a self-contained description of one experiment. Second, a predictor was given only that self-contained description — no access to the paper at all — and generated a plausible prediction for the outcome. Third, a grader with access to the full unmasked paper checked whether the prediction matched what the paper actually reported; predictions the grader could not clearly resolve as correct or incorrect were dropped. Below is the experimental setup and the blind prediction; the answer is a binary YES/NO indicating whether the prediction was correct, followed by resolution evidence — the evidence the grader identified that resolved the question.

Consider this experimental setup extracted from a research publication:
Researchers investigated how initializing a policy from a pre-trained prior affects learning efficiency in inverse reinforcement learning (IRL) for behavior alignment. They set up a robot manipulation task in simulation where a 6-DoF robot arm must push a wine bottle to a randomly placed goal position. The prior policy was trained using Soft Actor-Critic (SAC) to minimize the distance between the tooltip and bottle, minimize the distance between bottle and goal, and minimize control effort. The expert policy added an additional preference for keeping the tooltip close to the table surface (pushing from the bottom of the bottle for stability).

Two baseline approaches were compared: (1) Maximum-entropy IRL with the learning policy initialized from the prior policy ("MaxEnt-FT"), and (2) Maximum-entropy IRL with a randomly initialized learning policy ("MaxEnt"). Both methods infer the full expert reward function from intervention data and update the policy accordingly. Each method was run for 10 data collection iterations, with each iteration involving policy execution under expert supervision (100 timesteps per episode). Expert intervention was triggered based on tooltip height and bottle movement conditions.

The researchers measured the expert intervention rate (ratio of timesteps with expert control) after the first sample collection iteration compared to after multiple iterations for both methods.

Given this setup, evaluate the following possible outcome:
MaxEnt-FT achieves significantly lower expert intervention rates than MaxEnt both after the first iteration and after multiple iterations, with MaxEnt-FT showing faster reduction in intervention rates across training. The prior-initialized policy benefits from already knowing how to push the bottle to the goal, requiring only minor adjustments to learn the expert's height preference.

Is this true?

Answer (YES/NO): NO